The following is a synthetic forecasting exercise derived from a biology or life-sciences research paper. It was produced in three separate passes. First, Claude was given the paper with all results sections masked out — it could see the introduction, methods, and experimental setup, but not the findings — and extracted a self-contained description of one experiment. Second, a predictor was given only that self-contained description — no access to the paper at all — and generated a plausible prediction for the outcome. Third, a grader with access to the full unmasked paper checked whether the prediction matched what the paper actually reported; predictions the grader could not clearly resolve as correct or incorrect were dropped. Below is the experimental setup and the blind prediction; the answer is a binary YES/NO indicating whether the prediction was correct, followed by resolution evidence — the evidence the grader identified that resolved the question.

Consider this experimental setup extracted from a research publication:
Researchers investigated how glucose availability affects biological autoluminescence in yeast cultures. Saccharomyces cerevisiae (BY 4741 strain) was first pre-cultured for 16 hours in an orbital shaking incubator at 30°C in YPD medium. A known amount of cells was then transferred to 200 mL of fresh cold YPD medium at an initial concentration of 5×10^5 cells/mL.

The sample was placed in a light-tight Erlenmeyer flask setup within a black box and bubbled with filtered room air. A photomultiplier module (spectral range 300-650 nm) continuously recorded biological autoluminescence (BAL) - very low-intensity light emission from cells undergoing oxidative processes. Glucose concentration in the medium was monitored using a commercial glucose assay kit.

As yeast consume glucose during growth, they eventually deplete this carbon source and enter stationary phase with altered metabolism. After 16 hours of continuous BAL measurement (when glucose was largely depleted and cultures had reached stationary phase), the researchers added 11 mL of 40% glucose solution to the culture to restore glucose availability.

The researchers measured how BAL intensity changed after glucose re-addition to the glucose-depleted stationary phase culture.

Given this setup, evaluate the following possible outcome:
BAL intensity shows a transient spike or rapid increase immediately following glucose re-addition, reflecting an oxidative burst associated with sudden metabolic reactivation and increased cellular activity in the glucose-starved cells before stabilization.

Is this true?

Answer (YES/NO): YES